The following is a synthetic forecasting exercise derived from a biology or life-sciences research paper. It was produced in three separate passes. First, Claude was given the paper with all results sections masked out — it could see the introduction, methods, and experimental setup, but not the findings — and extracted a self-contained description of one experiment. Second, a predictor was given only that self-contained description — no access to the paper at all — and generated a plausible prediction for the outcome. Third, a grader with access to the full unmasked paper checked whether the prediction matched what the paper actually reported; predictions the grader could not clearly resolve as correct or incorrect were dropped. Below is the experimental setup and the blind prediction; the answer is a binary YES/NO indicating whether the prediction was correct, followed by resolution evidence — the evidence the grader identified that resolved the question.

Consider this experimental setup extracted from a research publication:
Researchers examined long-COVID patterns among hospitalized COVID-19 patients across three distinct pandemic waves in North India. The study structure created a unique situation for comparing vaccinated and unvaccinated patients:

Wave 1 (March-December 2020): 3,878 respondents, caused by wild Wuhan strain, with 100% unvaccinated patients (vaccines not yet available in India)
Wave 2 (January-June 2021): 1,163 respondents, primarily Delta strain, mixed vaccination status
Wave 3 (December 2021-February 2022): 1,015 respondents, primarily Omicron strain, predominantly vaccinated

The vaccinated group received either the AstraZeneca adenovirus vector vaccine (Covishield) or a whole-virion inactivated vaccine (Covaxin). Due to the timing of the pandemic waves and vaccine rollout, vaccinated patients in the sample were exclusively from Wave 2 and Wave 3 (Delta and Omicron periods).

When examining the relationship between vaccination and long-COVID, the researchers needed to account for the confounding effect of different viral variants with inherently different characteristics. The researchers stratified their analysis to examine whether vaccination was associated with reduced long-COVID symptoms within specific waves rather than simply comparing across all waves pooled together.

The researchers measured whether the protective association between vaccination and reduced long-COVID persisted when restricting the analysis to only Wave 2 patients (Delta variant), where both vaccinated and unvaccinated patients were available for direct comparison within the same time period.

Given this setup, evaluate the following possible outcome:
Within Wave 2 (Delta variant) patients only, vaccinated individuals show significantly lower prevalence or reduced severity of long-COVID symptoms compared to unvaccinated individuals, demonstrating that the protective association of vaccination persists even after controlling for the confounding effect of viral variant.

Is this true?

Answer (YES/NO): NO